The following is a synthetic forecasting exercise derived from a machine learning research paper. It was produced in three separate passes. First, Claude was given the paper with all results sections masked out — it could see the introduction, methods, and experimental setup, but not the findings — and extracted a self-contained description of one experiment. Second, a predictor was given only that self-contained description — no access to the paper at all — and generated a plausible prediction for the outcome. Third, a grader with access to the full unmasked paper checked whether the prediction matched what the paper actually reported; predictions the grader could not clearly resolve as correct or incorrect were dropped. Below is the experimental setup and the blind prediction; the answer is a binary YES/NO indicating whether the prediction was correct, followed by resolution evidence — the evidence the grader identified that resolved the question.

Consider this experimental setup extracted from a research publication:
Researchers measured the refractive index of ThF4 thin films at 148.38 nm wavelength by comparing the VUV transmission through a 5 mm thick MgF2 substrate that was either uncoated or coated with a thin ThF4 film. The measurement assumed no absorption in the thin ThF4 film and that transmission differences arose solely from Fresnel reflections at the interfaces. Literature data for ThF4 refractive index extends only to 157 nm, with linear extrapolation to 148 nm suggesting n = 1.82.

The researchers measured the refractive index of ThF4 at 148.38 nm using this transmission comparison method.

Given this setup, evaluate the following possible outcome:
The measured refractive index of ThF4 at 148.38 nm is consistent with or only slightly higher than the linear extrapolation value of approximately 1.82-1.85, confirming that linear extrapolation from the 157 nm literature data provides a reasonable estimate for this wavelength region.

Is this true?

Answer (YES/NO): NO